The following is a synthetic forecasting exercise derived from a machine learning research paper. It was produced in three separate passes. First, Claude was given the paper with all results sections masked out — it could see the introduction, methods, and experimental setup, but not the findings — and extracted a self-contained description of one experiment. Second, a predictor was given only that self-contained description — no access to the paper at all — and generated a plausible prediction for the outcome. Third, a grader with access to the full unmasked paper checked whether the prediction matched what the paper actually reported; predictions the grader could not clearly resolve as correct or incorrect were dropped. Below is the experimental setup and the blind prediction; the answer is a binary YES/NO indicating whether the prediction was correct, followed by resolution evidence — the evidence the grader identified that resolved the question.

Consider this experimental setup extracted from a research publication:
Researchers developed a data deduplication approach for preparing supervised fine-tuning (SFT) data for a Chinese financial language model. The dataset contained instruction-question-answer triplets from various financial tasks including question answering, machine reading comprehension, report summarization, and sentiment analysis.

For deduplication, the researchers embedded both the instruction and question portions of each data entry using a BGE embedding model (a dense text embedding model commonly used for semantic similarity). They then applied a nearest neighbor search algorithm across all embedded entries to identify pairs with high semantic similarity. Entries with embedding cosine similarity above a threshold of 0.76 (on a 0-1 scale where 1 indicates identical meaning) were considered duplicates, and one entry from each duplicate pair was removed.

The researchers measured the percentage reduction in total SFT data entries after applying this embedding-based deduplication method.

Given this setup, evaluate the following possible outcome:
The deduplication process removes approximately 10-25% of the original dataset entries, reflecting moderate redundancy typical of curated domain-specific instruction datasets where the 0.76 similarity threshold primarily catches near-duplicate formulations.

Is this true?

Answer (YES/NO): NO